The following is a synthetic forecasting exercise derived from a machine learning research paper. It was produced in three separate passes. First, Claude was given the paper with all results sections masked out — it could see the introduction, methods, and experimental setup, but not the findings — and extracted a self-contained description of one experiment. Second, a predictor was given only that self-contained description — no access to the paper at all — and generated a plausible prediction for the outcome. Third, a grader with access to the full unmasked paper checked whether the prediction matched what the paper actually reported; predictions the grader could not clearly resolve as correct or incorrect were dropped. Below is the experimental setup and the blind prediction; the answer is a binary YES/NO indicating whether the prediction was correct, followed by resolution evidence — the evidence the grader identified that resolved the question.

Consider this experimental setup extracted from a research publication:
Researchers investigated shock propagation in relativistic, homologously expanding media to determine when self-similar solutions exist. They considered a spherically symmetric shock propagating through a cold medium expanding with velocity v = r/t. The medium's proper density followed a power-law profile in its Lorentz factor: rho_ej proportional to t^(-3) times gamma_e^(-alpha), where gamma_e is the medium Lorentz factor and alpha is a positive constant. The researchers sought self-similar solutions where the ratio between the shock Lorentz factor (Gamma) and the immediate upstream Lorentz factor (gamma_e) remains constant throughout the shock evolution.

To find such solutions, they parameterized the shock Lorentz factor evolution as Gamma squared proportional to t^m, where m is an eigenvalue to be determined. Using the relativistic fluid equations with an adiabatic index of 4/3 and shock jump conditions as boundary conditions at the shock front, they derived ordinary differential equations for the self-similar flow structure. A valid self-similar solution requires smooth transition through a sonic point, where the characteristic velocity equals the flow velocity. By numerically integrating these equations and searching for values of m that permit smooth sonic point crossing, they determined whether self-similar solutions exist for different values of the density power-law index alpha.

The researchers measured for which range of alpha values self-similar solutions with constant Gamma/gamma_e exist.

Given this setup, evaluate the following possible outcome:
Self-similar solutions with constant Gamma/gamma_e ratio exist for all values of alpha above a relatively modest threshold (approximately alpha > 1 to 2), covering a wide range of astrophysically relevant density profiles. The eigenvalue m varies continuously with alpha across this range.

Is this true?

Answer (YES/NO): NO